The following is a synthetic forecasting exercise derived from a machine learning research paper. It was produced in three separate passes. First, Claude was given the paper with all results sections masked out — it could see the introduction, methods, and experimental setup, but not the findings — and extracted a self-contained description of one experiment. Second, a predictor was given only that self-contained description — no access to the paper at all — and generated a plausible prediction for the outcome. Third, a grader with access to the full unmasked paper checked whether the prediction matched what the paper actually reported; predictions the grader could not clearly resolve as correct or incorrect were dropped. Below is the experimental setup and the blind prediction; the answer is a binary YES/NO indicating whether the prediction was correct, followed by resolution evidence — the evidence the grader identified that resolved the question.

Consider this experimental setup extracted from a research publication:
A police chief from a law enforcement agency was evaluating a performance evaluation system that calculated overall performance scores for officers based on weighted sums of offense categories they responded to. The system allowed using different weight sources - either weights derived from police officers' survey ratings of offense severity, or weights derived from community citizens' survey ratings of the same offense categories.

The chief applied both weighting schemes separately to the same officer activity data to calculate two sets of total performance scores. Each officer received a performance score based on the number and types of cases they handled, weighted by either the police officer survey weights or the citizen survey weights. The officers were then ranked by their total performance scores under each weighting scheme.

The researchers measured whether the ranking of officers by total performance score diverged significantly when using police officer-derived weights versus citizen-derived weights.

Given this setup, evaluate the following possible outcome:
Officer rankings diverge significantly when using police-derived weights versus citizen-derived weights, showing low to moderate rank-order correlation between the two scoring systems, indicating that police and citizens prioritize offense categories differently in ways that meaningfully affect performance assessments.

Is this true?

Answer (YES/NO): NO